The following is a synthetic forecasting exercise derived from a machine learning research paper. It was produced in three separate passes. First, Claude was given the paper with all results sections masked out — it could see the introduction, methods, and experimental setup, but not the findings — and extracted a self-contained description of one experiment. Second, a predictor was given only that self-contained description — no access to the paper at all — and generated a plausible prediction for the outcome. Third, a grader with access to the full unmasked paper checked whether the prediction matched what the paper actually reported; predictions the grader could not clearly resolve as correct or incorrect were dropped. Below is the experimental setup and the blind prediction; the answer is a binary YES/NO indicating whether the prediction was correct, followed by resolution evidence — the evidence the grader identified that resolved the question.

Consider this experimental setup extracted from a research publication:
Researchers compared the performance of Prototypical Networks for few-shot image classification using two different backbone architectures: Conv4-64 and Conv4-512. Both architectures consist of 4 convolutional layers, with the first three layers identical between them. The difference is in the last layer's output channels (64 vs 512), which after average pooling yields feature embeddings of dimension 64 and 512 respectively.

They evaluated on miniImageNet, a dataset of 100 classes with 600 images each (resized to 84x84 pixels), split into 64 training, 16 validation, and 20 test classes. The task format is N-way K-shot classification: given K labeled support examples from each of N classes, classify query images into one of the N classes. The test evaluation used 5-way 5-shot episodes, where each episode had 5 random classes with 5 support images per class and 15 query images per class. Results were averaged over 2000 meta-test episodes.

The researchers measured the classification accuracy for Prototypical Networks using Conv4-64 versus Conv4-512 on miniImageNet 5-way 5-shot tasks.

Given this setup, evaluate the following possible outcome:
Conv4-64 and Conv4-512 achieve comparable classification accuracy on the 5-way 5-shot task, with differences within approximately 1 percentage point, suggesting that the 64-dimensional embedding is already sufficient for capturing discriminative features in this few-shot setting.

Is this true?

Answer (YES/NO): NO